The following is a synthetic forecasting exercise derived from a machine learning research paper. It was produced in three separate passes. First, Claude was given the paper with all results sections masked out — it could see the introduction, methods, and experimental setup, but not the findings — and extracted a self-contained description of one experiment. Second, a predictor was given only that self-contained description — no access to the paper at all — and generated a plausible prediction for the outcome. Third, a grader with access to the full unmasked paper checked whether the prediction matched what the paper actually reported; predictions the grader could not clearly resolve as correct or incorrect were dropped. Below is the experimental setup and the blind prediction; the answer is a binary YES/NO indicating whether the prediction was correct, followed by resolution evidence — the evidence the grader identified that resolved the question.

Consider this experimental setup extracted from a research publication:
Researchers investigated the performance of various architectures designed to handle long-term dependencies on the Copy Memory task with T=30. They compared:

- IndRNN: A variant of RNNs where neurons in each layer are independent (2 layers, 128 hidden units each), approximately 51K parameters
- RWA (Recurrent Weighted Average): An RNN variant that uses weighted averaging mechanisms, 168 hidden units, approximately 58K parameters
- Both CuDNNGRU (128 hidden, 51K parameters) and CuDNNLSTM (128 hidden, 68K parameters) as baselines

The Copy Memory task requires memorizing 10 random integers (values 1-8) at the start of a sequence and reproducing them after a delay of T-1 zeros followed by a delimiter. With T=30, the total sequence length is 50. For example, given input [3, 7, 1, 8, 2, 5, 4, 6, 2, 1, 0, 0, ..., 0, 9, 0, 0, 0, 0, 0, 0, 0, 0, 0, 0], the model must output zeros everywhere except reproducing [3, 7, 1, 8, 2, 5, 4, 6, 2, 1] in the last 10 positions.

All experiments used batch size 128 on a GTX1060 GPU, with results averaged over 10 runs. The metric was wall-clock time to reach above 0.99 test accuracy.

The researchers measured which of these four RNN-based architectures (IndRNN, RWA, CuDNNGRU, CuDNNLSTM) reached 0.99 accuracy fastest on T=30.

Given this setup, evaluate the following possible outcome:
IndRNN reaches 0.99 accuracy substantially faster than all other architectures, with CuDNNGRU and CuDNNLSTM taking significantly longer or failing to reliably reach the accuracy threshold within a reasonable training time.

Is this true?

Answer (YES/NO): NO